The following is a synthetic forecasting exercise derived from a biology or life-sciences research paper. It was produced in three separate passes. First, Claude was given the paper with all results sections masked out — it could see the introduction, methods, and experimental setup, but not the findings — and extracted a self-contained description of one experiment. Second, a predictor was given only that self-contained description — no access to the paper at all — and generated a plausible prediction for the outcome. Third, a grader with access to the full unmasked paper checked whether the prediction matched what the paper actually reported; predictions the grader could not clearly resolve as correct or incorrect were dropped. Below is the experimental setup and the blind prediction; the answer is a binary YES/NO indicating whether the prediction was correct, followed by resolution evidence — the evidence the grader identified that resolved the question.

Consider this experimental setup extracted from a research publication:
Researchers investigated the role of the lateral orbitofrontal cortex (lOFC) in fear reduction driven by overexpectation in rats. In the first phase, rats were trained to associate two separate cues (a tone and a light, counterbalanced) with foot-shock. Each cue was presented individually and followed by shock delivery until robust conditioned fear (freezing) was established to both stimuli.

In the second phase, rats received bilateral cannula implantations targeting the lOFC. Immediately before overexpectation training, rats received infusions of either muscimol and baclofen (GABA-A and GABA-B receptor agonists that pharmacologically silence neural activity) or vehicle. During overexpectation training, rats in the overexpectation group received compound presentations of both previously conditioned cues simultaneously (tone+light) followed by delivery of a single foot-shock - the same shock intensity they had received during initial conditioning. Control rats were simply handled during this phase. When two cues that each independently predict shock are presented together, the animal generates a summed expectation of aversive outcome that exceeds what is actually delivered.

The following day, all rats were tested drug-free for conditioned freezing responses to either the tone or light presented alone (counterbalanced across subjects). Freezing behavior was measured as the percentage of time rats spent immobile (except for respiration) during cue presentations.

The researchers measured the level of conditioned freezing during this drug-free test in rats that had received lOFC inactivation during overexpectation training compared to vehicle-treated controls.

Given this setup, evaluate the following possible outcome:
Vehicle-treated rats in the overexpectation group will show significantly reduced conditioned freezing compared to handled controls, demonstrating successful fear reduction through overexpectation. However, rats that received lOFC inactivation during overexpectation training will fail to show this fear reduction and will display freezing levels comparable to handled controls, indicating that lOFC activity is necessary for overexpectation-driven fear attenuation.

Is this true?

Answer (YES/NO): YES